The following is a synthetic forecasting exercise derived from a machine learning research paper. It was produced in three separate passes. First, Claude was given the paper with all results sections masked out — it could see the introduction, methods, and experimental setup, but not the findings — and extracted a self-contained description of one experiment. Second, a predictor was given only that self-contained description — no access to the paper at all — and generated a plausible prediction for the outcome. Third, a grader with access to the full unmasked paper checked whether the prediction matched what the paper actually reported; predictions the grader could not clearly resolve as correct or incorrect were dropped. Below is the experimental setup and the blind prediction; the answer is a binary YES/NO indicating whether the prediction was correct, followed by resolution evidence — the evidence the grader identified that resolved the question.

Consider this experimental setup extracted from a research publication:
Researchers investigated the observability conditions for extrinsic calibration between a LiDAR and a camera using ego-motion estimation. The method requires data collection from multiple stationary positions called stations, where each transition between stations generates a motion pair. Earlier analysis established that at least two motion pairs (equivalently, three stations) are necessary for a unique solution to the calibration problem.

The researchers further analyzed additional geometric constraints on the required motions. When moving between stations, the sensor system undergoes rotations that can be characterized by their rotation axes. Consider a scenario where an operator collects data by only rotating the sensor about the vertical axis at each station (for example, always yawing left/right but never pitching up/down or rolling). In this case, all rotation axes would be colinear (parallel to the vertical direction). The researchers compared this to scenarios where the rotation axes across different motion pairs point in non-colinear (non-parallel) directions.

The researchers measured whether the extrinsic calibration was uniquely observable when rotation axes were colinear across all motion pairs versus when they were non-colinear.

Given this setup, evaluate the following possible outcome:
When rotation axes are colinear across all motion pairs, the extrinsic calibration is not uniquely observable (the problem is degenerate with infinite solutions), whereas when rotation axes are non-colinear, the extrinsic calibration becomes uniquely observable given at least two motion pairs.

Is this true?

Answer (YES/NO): YES